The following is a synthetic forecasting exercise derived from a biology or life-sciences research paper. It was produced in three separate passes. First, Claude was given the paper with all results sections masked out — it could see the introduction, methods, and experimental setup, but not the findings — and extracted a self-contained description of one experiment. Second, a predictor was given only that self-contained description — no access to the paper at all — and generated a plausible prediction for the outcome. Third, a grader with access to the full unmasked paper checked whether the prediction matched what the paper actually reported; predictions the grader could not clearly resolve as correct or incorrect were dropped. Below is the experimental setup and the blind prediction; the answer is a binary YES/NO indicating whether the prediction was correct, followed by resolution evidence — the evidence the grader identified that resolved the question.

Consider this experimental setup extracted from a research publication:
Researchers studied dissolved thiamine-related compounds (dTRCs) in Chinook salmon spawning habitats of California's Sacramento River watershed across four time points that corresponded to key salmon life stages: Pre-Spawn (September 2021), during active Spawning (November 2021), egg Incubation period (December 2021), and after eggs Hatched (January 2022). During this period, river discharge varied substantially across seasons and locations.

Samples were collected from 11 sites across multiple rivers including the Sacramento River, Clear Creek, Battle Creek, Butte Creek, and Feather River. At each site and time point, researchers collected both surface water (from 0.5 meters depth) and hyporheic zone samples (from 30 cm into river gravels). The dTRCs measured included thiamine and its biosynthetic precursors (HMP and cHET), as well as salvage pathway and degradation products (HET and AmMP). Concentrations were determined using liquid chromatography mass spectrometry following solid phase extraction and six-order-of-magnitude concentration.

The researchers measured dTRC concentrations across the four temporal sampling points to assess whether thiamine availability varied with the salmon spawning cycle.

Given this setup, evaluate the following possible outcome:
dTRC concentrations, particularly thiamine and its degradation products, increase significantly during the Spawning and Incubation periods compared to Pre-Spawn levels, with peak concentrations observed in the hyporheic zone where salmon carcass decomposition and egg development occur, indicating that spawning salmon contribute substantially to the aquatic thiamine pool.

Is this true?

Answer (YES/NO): NO